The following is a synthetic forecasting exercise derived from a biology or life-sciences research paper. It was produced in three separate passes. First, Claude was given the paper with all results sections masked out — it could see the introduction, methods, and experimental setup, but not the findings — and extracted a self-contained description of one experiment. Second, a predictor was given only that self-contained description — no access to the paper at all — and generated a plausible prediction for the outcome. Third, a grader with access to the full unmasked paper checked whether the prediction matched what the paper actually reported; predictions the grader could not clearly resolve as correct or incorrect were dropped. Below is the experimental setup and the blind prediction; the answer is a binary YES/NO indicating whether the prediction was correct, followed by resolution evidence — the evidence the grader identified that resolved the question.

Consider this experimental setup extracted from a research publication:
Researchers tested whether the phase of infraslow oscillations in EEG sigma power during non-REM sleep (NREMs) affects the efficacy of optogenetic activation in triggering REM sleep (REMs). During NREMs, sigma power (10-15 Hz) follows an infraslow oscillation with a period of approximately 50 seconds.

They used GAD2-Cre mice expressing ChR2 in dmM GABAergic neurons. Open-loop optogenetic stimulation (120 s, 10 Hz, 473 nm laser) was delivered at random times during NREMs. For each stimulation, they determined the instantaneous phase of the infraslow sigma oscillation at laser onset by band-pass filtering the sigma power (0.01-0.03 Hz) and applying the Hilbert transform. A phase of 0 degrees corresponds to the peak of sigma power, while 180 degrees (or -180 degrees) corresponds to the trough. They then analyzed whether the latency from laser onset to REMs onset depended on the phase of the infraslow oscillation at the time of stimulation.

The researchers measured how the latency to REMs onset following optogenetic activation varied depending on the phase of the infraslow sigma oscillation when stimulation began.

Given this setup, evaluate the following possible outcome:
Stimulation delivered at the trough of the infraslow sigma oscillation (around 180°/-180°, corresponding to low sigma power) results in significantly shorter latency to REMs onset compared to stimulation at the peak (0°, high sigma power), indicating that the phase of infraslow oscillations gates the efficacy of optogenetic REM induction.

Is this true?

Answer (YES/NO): NO